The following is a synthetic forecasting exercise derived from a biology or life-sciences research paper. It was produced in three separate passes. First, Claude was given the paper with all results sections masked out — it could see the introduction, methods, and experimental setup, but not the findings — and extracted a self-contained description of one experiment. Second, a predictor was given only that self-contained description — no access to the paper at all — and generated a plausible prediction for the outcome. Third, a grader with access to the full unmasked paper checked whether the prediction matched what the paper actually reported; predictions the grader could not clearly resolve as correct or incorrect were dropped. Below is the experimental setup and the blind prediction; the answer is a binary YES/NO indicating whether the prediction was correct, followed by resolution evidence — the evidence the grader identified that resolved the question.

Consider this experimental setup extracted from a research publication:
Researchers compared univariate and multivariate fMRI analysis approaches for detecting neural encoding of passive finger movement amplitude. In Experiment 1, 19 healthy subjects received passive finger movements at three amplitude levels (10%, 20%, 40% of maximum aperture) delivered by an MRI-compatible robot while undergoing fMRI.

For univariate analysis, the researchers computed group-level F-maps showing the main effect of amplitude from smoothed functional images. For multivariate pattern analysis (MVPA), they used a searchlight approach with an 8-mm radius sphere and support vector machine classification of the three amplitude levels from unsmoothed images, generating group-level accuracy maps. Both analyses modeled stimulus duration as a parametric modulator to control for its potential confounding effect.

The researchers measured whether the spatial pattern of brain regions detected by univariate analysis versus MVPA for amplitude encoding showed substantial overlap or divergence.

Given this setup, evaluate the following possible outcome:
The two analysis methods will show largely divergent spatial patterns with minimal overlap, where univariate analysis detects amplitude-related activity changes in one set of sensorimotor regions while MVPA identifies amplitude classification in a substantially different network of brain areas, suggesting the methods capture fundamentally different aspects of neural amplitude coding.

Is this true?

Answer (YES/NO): NO